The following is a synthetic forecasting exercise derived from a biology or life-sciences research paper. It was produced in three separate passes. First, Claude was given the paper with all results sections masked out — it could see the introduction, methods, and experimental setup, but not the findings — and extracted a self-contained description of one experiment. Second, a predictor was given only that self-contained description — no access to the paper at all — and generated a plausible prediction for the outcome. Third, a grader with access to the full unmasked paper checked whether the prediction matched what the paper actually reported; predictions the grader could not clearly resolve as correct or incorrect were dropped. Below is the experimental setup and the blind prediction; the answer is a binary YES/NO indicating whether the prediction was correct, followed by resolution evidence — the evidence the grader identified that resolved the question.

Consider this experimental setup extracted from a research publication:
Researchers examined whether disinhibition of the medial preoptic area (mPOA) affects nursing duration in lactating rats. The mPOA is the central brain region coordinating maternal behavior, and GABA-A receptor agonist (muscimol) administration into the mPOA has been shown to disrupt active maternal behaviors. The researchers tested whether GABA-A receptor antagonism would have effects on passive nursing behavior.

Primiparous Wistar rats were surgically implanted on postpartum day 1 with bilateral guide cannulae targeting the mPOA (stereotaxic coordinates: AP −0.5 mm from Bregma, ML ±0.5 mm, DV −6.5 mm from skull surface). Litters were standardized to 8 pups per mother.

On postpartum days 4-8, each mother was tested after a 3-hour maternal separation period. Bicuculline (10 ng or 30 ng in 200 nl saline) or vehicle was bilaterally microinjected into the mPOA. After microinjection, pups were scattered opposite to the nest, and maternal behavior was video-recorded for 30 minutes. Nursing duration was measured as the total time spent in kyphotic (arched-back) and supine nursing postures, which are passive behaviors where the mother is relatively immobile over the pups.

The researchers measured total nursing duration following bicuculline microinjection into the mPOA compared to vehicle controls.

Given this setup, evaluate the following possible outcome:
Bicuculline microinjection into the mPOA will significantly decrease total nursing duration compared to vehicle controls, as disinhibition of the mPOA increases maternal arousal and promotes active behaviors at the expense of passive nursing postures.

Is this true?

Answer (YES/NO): YES